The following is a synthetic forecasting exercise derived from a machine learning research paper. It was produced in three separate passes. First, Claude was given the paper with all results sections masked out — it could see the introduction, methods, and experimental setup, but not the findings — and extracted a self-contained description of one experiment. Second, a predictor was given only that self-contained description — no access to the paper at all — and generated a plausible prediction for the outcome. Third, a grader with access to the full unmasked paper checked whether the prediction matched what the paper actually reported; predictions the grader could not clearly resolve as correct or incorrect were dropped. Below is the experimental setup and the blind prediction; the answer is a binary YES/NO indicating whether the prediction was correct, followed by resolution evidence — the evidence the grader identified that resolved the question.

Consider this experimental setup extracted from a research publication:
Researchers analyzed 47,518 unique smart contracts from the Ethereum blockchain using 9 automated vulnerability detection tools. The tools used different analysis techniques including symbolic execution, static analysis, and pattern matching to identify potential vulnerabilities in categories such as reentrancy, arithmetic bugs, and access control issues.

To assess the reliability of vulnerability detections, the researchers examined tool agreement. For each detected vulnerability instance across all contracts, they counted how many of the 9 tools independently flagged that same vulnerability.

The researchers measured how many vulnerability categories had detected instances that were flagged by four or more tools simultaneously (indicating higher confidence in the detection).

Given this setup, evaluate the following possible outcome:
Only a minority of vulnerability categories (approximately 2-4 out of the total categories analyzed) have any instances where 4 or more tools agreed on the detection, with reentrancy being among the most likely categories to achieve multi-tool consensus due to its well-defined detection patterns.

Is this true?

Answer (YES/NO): YES